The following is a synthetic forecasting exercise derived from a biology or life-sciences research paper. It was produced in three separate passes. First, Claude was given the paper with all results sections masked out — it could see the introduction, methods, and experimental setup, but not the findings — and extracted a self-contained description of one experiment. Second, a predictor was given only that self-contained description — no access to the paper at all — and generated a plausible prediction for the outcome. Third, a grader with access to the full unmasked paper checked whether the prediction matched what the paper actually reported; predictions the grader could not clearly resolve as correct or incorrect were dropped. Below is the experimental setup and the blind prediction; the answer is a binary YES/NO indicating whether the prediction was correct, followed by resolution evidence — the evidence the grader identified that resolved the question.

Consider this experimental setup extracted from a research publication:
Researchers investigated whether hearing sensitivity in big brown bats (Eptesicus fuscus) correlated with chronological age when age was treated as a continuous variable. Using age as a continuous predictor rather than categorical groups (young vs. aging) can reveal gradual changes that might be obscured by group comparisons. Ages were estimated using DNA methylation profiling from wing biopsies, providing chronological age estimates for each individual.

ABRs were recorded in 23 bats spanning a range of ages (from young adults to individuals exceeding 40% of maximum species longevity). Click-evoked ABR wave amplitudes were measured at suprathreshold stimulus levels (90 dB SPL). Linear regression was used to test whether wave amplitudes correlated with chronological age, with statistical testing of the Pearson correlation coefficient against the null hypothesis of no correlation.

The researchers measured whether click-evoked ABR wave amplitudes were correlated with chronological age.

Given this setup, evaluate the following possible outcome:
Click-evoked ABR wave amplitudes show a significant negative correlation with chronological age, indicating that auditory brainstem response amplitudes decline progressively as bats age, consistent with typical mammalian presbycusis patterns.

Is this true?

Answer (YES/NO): NO